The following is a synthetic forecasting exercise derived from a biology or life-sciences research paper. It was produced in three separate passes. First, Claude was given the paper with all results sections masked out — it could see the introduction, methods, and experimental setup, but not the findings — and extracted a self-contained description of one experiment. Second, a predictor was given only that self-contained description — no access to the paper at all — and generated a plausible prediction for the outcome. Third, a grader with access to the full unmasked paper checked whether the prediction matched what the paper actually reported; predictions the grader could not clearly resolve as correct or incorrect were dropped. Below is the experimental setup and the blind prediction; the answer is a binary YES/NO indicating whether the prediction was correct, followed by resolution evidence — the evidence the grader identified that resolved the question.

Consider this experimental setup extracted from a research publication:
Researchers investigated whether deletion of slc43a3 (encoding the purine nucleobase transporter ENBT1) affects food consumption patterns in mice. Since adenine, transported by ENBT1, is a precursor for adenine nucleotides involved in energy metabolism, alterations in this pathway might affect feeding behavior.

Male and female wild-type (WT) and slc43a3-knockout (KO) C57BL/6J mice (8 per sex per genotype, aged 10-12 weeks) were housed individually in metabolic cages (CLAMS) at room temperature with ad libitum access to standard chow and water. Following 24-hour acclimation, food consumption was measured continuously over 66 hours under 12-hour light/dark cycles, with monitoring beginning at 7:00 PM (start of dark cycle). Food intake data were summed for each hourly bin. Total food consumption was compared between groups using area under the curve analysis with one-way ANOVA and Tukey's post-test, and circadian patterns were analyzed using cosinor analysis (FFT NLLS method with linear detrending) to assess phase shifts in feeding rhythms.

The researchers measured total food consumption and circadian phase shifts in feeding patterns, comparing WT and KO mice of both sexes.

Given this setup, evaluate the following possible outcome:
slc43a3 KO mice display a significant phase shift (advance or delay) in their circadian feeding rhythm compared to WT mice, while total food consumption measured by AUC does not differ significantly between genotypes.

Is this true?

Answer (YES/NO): NO